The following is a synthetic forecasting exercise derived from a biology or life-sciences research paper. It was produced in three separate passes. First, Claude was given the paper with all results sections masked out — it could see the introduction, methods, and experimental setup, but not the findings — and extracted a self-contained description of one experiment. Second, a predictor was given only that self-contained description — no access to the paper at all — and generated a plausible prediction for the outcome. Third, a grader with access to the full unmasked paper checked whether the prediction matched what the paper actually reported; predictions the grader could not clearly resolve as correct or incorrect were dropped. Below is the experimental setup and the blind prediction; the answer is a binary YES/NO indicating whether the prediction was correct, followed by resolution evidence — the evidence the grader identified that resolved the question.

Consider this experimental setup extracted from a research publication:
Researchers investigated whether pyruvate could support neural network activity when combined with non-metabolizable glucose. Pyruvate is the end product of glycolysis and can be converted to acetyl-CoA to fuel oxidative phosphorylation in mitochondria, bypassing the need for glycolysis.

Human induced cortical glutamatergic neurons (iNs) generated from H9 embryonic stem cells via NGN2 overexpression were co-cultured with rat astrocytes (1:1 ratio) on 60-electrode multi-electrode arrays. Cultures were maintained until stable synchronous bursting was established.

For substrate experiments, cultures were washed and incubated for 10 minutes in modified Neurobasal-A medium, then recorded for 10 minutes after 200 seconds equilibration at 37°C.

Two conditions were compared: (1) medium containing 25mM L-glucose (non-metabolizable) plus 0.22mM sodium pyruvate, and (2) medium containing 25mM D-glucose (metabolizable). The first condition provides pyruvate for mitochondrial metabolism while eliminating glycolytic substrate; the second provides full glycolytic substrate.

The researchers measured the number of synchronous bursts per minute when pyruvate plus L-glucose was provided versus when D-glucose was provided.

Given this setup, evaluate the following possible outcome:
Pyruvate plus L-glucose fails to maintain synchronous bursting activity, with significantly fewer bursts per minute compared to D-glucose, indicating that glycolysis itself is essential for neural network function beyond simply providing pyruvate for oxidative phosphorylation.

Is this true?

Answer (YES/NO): YES